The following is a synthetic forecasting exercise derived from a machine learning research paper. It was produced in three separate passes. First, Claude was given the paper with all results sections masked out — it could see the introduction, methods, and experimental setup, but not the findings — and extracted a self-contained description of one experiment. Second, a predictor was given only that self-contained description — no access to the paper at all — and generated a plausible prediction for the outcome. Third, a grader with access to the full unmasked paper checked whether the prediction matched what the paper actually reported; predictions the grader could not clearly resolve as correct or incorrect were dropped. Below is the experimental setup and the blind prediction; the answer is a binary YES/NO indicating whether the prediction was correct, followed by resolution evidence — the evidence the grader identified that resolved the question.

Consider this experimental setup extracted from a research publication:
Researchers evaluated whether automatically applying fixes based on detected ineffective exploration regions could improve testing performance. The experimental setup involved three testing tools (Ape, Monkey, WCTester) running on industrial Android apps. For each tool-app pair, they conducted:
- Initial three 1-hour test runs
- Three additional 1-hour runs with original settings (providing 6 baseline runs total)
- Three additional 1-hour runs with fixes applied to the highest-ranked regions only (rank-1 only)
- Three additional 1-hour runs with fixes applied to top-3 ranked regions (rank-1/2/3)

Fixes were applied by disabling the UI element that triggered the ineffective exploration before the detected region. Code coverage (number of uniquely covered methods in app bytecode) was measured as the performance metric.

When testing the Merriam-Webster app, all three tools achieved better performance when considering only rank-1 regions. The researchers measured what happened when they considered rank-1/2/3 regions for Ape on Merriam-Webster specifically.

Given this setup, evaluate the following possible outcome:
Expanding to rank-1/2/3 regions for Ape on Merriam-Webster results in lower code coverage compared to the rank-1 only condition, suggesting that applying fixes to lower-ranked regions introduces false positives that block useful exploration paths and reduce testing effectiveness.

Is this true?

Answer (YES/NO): YES